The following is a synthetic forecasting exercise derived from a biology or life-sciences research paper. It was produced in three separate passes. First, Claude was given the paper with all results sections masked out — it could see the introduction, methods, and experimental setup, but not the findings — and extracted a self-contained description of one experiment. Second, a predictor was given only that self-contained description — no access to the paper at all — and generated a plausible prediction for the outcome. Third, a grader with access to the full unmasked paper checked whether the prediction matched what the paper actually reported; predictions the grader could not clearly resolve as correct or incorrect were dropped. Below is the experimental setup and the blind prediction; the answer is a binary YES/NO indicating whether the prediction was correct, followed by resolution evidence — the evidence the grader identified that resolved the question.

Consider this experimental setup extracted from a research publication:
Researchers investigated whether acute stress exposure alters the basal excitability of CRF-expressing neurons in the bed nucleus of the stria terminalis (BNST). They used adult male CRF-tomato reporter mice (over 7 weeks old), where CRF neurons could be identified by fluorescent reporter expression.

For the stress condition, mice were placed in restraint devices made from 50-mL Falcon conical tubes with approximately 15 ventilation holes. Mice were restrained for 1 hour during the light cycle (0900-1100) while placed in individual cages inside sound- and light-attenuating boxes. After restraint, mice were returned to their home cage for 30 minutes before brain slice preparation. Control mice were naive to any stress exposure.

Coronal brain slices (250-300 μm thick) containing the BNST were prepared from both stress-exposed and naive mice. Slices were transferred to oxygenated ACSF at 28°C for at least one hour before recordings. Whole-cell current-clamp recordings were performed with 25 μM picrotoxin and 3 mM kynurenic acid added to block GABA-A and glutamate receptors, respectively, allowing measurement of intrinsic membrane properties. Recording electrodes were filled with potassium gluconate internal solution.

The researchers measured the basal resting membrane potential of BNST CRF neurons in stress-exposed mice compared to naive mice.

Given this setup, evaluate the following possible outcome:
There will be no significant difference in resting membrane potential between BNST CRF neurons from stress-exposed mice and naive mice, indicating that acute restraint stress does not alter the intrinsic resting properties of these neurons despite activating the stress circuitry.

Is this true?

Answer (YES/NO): NO